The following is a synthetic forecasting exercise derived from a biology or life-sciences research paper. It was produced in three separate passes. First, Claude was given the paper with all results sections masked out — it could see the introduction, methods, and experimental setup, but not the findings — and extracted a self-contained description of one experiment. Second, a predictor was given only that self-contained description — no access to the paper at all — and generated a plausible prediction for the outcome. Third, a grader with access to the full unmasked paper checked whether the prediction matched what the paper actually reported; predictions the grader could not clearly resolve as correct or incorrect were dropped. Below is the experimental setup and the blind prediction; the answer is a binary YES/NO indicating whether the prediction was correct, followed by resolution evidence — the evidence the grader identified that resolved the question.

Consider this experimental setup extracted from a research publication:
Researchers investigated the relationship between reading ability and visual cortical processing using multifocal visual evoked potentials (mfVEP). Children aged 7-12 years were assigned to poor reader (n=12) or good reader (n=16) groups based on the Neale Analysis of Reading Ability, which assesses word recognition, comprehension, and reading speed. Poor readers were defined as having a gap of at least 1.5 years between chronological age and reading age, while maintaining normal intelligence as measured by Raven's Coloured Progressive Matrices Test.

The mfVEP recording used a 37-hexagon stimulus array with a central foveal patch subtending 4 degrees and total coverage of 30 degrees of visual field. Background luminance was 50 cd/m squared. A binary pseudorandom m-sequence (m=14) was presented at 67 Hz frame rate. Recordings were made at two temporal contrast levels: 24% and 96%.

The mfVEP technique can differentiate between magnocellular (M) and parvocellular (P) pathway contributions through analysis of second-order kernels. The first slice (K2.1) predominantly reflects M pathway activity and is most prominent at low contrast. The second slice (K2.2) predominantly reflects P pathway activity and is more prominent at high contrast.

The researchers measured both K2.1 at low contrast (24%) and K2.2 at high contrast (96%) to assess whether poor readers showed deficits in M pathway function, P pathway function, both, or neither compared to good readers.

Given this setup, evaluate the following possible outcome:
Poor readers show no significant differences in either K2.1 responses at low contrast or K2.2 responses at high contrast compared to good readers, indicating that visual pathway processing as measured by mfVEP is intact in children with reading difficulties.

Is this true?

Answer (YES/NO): NO